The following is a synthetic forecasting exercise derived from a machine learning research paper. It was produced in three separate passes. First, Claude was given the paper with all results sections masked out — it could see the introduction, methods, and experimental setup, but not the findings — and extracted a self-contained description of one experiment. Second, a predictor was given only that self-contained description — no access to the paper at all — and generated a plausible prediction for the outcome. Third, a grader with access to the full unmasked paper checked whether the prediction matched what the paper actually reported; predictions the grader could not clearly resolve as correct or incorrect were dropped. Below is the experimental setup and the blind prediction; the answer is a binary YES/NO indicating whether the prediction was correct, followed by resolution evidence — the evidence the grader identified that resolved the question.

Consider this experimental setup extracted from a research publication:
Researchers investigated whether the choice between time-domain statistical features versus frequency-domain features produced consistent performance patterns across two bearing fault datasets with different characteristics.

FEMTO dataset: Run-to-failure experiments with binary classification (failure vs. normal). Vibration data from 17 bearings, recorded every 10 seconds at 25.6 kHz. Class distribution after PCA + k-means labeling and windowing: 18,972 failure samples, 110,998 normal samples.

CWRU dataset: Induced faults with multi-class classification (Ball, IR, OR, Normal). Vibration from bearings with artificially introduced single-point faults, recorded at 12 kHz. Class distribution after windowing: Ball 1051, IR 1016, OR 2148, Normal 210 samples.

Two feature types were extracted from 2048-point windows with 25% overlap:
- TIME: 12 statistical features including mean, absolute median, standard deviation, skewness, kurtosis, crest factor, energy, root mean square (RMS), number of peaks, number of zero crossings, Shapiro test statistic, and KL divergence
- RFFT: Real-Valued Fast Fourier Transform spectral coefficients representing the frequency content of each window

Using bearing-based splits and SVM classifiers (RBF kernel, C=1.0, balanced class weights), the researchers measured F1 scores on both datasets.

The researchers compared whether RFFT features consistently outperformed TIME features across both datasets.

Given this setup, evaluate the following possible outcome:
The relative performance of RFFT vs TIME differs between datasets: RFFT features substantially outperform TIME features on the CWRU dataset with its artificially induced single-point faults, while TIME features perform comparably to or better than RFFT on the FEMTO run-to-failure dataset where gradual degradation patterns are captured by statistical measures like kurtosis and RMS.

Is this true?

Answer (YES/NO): NO